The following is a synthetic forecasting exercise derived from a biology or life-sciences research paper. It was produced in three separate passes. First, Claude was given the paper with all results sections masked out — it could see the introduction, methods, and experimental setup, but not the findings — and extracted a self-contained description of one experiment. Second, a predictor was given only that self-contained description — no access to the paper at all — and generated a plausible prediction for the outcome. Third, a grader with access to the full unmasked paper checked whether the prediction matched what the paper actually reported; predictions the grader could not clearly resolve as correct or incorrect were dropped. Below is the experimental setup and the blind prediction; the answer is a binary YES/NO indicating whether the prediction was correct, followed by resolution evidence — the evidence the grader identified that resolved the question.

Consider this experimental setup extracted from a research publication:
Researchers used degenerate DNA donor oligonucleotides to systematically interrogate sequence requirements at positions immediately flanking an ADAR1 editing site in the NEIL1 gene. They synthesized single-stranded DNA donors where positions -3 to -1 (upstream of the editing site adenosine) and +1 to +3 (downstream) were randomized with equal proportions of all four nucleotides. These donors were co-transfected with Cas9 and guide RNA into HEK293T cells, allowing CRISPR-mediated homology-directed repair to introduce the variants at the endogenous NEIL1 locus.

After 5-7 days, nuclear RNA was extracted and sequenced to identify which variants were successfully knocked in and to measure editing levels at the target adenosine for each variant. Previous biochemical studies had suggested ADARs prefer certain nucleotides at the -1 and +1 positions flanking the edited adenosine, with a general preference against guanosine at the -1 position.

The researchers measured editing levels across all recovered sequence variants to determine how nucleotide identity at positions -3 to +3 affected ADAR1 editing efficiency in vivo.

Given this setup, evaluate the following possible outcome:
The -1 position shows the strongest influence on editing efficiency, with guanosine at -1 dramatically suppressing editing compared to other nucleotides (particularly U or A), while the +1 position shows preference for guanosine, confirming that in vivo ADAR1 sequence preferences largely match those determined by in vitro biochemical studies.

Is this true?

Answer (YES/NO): NO